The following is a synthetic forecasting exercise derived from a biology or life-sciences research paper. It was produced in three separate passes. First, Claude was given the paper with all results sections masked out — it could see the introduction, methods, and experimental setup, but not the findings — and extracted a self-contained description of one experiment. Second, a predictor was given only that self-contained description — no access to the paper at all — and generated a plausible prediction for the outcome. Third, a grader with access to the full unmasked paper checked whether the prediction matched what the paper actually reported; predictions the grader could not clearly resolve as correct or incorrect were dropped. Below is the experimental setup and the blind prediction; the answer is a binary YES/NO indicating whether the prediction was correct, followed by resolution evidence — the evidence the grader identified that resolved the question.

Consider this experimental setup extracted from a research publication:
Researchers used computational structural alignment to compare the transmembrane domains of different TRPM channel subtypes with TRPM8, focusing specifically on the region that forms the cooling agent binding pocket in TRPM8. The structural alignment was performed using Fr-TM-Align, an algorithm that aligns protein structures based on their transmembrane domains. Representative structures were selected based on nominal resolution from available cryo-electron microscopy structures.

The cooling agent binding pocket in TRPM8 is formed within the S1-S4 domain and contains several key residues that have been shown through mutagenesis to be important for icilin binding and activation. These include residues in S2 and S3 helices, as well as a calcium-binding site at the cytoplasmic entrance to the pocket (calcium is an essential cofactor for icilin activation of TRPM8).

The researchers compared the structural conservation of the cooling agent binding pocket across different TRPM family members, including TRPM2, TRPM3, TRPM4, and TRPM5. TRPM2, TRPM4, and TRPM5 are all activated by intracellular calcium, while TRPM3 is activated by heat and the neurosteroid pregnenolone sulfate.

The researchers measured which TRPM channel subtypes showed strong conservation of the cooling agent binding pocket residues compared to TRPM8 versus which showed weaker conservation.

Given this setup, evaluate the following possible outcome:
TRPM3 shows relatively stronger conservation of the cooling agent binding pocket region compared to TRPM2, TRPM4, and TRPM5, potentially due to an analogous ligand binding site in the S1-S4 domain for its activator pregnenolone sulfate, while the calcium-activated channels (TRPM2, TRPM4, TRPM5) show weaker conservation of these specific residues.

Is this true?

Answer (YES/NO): NO